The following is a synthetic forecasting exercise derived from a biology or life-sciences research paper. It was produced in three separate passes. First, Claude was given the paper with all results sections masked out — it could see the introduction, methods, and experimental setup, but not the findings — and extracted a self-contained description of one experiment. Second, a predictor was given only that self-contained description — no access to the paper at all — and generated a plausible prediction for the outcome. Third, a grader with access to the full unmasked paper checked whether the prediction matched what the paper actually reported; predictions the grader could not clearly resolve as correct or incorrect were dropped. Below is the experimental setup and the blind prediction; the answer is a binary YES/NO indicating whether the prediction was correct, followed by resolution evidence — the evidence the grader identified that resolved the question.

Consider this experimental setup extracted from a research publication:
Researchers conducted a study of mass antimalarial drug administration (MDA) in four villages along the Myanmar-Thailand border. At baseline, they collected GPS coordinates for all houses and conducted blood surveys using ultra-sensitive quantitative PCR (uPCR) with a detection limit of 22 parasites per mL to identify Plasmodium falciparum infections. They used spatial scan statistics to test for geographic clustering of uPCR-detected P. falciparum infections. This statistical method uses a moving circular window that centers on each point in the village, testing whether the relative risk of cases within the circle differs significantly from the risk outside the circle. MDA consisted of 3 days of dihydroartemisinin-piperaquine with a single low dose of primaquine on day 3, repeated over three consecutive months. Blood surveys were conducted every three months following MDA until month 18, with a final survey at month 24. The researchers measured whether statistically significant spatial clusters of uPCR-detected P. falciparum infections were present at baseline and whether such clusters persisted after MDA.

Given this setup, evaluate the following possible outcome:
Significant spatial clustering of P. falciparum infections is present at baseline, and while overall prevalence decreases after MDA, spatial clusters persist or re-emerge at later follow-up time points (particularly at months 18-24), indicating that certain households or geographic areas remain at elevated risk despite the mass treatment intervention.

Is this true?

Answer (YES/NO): NO